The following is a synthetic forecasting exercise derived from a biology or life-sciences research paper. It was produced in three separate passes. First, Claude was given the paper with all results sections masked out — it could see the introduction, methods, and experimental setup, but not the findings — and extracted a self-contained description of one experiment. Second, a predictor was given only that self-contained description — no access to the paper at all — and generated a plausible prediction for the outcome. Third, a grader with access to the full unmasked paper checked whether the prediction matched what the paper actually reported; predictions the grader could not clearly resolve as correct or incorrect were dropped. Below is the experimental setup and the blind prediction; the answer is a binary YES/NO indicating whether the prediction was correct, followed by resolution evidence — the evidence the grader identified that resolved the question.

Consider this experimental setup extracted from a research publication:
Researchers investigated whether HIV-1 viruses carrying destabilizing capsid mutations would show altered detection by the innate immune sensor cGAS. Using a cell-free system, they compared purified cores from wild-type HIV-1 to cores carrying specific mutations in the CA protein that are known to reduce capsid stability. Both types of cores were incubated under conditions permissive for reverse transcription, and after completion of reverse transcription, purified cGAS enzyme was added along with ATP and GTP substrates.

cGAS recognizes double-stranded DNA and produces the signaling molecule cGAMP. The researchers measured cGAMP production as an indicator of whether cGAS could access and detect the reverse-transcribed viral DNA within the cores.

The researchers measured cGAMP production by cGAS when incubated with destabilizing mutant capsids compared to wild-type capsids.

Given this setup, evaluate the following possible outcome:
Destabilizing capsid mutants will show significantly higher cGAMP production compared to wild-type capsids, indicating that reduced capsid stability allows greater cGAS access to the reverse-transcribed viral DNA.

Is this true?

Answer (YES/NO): YES